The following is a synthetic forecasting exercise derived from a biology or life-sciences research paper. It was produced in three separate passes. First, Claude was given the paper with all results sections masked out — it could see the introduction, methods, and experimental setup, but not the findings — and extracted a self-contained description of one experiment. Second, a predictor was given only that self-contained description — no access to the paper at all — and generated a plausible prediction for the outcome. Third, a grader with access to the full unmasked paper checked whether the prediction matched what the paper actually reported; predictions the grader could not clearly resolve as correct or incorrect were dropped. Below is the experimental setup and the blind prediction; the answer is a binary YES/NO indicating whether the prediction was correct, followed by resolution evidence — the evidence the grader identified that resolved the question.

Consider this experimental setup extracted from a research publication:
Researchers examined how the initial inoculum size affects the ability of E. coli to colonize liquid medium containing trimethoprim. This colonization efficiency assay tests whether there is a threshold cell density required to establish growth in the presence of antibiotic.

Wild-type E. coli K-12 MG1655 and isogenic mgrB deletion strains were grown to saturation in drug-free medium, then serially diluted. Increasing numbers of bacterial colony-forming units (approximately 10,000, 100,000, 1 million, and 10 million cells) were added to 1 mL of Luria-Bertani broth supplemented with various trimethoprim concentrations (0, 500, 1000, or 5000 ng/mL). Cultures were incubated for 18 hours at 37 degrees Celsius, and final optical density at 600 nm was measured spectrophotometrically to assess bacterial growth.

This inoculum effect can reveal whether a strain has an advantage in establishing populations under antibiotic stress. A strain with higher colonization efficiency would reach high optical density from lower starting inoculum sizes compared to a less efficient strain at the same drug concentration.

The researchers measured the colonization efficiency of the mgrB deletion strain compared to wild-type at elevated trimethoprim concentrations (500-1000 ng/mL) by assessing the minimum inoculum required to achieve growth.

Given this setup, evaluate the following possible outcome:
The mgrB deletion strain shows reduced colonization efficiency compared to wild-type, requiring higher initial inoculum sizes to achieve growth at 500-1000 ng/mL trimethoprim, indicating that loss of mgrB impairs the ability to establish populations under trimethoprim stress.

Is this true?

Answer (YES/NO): NO